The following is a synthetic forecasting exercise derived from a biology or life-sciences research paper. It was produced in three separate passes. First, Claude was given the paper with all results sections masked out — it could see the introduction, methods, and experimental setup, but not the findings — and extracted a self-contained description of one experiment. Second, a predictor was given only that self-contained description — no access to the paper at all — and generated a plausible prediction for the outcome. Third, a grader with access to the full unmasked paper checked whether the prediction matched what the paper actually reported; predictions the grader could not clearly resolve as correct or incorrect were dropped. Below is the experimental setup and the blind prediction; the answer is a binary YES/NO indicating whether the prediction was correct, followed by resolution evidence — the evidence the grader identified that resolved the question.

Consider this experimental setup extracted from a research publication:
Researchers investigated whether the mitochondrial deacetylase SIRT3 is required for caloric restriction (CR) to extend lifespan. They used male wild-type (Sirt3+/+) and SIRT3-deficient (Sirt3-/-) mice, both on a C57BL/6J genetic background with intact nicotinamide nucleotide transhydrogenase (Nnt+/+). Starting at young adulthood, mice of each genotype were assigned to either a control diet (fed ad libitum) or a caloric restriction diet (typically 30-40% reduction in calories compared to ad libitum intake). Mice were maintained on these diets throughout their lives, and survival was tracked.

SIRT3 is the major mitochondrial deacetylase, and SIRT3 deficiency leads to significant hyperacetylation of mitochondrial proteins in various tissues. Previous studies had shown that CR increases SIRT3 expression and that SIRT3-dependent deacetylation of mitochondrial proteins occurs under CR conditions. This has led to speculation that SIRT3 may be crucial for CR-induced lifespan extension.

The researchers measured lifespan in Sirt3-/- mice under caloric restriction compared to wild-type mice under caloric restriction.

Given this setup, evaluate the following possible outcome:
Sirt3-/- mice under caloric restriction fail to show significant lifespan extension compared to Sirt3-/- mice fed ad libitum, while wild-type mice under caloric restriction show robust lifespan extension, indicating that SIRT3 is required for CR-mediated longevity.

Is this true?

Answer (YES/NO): NO